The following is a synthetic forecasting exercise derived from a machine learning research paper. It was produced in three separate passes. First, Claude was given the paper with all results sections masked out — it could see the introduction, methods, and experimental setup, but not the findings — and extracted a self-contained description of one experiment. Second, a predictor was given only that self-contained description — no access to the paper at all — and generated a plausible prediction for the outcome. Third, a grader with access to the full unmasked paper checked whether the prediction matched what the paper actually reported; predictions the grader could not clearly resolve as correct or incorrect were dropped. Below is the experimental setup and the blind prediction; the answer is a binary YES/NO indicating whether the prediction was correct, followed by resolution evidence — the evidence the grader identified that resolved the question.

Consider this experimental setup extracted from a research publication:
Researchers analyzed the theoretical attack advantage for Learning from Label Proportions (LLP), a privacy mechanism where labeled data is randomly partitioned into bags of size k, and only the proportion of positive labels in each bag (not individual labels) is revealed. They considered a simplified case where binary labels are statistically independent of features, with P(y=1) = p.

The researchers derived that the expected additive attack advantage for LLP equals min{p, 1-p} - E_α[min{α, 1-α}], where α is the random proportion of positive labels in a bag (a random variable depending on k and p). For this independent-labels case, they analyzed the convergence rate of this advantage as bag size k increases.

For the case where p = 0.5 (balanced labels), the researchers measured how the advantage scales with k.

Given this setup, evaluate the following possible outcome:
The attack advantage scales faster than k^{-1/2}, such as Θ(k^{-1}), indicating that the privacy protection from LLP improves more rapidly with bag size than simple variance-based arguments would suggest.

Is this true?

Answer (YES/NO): NO